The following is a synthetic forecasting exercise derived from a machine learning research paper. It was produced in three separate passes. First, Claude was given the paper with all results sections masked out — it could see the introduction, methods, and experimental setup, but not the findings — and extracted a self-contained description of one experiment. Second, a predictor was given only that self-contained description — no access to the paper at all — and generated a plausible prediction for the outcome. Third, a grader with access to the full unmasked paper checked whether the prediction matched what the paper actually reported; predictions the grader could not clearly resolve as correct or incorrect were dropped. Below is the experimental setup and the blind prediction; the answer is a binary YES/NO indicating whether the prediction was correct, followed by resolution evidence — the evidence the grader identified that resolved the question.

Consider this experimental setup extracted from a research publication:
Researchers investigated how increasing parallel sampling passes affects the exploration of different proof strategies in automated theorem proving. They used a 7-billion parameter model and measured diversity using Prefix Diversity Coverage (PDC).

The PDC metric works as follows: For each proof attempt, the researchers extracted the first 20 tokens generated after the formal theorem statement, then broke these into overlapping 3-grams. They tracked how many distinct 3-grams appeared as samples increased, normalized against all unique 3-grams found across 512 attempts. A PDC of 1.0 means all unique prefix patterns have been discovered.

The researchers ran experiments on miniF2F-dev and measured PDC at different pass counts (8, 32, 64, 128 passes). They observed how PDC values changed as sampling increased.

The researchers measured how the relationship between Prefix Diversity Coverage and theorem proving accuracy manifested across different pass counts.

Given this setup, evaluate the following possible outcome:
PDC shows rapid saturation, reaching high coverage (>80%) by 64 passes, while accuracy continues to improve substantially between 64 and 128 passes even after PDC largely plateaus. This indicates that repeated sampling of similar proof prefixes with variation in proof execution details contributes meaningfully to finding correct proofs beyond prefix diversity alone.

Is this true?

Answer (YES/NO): NO